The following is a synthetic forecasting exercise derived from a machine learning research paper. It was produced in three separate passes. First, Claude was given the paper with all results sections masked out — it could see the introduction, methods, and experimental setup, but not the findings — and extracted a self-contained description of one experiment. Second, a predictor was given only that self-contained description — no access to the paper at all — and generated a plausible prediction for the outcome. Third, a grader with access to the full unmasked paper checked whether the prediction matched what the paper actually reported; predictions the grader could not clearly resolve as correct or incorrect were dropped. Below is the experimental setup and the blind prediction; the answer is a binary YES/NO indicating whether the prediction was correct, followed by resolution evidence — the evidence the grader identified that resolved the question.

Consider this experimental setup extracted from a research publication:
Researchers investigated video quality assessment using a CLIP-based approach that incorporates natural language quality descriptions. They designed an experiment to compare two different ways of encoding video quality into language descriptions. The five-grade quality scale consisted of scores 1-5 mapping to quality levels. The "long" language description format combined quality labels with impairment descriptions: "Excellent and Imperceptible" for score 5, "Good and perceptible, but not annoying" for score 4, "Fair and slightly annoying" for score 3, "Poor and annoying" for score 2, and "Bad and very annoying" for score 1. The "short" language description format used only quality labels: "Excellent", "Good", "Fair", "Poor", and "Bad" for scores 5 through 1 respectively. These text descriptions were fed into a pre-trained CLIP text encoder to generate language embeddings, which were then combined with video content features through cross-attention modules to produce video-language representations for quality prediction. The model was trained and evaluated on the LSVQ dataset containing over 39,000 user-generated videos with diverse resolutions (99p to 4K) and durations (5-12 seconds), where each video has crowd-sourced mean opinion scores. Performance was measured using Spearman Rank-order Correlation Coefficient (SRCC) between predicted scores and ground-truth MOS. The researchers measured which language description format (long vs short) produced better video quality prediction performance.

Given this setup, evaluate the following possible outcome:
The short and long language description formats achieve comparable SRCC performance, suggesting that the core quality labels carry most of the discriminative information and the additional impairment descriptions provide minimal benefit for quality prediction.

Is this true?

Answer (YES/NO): NO